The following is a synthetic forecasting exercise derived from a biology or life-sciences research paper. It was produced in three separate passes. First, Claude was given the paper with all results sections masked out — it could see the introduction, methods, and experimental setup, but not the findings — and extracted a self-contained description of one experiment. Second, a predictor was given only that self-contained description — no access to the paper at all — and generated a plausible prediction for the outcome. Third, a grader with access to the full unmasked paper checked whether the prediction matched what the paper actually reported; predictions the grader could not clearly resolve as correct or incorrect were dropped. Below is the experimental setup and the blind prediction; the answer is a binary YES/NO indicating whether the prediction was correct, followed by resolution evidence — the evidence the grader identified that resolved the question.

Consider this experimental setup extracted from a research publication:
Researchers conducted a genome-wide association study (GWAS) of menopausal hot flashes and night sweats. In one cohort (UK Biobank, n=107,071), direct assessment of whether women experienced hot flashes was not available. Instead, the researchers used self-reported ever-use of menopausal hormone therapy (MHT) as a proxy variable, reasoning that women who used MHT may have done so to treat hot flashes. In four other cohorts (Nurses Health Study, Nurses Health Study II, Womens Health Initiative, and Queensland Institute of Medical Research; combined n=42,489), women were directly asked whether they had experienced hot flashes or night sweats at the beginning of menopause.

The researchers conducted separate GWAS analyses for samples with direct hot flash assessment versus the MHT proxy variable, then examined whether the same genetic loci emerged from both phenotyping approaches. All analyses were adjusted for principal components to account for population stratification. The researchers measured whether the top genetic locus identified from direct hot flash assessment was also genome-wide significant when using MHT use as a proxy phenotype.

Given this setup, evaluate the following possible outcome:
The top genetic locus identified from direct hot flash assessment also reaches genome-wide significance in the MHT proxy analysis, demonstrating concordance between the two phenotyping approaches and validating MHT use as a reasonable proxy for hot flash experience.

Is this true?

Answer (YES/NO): YES